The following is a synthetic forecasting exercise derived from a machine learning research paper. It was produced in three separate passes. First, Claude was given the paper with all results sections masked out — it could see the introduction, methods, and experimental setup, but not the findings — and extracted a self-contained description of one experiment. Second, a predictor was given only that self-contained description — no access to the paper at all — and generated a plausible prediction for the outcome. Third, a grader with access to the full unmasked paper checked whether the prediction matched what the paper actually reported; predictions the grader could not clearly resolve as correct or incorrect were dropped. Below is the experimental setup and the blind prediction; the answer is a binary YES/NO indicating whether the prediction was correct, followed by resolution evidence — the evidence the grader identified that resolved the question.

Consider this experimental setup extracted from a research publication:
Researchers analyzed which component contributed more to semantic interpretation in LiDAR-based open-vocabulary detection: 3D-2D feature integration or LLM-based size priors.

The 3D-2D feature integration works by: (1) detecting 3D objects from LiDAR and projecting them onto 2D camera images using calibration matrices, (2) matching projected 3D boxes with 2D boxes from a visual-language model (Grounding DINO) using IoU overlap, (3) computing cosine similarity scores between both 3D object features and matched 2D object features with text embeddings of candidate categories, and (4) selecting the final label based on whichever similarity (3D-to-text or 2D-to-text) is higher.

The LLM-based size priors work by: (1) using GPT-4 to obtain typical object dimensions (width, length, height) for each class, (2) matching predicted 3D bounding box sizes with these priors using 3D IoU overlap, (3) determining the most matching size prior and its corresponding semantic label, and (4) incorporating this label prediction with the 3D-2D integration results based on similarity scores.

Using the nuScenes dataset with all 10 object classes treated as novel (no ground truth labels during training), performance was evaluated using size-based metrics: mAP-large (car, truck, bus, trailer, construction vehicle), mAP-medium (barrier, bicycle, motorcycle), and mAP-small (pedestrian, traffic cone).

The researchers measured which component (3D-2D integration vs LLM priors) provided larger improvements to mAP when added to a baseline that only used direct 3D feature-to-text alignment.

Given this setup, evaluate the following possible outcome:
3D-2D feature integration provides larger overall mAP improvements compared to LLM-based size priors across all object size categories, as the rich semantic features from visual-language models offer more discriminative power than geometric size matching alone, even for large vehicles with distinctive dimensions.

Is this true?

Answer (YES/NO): YES